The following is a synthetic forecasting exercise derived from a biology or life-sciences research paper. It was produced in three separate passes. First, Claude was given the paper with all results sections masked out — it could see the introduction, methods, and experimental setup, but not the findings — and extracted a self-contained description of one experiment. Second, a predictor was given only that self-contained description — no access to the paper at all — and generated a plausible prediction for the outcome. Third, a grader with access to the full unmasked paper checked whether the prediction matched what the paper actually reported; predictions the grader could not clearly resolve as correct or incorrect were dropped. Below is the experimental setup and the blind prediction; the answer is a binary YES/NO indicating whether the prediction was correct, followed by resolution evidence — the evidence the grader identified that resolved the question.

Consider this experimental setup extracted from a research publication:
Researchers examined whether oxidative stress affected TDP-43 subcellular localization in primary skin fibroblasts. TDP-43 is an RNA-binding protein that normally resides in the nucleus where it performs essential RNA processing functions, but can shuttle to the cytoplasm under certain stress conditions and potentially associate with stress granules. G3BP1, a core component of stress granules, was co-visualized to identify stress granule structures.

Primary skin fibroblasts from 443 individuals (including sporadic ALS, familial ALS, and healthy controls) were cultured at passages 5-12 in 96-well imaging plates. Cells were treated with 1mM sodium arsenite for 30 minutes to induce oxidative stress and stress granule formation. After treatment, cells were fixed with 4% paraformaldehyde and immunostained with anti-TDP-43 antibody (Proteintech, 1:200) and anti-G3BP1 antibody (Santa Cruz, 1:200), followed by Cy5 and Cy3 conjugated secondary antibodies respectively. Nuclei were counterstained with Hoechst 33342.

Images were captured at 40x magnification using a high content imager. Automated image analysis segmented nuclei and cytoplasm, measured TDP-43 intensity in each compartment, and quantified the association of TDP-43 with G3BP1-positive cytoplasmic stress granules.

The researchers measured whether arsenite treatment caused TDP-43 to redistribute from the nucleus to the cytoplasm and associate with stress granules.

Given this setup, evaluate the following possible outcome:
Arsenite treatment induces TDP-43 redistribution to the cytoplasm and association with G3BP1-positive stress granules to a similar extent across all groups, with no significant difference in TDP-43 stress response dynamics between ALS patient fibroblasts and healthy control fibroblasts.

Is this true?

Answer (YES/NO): YES